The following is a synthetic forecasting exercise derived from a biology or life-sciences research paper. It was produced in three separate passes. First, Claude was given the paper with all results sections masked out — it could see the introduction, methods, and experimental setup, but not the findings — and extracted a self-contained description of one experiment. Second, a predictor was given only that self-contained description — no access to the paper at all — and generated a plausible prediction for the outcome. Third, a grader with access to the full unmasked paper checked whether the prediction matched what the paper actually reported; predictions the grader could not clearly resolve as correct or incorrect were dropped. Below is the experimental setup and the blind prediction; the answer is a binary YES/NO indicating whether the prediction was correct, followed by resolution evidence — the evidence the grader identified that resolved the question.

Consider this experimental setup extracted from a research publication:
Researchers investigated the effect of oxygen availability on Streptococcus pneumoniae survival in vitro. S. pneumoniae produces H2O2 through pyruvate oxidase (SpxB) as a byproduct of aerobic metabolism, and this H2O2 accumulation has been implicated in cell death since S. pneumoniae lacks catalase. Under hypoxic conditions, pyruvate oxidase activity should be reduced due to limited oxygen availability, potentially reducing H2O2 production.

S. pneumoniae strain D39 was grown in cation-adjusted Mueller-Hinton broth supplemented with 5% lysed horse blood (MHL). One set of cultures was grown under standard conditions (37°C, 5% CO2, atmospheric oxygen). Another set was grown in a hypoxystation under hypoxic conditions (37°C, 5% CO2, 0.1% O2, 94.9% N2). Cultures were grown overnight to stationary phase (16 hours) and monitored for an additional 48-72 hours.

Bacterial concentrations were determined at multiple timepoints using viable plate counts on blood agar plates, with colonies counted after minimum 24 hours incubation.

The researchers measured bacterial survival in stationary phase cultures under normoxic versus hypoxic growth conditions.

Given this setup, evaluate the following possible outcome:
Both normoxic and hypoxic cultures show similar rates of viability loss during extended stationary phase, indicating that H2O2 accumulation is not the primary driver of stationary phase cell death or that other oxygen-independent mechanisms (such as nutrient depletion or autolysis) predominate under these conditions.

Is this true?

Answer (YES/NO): YES